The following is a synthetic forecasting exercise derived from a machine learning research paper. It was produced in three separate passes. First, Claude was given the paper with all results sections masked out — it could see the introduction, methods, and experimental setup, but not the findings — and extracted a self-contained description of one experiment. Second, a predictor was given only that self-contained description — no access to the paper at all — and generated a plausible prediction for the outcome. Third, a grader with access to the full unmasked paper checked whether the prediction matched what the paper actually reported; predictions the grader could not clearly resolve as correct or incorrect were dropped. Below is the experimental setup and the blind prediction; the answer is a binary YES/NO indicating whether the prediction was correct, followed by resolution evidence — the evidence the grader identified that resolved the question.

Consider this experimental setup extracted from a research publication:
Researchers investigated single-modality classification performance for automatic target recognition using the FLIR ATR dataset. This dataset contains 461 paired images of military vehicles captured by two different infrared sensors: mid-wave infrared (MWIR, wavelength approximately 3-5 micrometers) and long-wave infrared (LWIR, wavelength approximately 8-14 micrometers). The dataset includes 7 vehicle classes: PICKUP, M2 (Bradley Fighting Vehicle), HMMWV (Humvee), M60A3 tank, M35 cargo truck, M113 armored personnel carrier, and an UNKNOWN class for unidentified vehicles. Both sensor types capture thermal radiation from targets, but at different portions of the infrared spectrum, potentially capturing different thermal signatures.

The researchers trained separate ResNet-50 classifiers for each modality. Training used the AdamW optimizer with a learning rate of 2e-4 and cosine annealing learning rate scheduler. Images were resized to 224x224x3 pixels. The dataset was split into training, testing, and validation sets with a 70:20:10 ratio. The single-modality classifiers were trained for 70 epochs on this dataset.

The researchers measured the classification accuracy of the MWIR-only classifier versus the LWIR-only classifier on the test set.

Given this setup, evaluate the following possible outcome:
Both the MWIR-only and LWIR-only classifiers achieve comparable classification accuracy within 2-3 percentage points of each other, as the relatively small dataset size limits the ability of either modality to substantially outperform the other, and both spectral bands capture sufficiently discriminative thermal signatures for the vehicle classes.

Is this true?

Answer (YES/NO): NO